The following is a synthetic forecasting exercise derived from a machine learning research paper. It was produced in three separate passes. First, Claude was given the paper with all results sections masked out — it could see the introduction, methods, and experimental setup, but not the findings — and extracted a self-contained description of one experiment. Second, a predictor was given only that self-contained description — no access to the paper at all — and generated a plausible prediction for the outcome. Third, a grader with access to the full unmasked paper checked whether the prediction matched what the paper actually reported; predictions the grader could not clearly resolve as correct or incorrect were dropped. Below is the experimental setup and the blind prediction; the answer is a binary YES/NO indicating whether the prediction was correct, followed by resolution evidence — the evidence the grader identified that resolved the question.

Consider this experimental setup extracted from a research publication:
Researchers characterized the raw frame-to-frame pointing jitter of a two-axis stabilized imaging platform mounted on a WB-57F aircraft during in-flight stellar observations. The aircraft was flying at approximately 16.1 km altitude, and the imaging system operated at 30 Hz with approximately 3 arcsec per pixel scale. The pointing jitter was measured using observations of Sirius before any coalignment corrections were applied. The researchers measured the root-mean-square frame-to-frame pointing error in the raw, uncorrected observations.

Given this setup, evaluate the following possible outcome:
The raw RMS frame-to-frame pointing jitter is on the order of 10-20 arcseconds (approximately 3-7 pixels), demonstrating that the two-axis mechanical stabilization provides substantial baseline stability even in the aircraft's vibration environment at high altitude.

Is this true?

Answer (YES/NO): NO